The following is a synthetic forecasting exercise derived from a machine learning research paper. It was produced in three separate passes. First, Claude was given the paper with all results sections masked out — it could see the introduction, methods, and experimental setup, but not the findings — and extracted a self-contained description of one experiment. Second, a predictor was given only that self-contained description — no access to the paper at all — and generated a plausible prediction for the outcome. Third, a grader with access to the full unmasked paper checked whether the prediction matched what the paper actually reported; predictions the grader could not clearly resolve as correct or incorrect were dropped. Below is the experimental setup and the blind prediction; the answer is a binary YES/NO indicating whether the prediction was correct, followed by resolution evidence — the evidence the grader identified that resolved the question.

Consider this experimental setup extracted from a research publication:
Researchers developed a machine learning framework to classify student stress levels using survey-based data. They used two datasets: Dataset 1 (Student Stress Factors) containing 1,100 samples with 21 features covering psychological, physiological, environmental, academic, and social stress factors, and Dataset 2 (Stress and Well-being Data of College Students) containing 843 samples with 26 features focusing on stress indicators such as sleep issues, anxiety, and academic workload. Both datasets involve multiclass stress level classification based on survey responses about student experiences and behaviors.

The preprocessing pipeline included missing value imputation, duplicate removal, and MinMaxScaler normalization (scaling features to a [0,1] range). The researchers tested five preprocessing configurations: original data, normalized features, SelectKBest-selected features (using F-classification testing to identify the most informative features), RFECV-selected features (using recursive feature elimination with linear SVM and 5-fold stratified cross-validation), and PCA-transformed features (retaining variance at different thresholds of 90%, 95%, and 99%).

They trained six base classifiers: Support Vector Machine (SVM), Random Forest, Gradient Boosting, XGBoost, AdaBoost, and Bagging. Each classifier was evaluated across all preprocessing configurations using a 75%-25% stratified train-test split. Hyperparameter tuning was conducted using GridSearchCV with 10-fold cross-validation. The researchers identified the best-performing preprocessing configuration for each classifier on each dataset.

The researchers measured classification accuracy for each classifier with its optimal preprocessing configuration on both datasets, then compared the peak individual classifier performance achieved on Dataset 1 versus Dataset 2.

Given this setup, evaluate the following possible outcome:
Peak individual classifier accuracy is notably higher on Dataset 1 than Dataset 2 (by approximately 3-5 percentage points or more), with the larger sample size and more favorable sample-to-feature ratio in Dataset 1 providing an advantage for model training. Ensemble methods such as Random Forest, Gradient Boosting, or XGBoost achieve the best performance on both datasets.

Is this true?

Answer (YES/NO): NO